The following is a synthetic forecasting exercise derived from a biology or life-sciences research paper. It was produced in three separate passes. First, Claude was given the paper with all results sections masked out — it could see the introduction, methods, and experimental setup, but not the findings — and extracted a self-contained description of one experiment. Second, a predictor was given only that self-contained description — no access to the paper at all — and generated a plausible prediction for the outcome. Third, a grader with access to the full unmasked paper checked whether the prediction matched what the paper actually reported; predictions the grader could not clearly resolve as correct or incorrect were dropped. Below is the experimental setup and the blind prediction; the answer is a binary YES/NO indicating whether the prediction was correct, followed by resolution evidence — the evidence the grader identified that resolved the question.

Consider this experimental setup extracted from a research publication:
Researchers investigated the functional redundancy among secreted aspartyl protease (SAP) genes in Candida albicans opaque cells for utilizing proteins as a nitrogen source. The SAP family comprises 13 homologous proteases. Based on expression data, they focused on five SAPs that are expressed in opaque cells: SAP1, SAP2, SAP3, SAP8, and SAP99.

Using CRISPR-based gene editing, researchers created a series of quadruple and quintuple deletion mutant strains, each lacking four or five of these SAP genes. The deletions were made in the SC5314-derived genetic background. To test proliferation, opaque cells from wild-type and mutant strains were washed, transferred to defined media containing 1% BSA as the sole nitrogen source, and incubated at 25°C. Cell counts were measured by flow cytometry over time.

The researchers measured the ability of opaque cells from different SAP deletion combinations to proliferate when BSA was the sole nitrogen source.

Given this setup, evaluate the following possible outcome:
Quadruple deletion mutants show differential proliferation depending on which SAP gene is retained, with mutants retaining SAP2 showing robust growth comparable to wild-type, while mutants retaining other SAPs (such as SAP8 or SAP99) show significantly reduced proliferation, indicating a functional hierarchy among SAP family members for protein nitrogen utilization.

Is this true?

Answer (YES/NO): NO